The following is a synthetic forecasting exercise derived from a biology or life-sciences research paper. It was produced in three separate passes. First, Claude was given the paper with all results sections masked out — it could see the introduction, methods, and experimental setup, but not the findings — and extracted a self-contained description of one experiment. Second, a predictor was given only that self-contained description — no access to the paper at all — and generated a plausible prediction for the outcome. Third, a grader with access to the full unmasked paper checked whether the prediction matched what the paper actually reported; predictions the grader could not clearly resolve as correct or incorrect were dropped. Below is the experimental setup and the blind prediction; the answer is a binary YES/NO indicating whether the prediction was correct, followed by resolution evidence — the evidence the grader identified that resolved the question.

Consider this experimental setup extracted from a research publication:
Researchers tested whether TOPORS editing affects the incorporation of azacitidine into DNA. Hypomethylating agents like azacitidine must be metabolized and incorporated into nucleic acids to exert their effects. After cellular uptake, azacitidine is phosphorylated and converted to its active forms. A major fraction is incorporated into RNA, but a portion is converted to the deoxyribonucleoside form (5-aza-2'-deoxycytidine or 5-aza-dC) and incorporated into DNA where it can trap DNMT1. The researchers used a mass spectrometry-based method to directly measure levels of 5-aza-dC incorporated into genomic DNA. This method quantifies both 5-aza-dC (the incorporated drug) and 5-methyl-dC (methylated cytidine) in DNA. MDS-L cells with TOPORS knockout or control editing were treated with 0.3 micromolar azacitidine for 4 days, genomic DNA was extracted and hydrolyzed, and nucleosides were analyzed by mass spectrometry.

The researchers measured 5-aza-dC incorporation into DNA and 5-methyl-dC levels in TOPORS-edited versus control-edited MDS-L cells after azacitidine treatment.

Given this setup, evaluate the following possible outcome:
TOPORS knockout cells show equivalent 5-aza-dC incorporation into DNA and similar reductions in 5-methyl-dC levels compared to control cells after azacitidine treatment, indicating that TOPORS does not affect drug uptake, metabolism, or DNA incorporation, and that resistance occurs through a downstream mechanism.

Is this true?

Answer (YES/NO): NO